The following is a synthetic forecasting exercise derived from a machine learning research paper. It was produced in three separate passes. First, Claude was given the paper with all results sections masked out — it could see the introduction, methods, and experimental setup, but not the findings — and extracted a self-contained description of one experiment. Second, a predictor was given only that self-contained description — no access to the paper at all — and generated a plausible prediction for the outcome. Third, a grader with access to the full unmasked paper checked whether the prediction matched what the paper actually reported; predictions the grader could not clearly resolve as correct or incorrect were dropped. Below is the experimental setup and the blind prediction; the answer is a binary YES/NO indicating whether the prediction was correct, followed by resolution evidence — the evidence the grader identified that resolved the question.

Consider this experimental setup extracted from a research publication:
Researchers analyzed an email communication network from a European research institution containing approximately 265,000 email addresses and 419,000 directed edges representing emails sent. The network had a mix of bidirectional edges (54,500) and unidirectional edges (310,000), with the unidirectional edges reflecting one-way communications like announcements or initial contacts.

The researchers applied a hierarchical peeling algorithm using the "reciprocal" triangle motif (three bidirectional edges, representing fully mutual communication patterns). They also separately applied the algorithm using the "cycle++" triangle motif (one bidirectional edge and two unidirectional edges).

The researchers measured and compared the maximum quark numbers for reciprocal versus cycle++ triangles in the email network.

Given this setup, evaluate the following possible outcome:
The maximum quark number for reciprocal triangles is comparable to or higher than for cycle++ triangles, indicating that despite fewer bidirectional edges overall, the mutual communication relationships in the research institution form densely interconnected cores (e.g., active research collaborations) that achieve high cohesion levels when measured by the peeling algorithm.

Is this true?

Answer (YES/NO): YES